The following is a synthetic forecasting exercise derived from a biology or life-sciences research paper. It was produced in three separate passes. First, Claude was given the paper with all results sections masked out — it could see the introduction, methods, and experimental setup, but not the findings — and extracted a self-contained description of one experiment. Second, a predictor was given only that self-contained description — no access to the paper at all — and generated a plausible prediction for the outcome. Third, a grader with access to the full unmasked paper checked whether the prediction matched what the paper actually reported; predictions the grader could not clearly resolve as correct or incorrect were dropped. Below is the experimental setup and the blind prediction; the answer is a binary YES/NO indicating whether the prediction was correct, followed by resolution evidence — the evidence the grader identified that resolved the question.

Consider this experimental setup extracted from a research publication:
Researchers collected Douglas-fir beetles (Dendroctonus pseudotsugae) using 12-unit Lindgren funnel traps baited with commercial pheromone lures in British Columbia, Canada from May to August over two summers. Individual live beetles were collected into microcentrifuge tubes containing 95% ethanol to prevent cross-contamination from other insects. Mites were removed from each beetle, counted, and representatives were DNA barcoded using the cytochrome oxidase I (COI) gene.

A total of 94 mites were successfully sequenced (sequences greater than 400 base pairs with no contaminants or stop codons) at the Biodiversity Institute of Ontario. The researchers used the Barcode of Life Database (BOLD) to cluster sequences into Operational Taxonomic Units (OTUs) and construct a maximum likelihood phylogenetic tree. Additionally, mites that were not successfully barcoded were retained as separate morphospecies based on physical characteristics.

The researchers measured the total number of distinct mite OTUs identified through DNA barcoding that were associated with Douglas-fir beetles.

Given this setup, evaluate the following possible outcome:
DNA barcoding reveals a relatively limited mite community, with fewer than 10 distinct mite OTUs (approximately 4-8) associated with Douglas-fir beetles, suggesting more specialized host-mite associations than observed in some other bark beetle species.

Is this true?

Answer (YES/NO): NO